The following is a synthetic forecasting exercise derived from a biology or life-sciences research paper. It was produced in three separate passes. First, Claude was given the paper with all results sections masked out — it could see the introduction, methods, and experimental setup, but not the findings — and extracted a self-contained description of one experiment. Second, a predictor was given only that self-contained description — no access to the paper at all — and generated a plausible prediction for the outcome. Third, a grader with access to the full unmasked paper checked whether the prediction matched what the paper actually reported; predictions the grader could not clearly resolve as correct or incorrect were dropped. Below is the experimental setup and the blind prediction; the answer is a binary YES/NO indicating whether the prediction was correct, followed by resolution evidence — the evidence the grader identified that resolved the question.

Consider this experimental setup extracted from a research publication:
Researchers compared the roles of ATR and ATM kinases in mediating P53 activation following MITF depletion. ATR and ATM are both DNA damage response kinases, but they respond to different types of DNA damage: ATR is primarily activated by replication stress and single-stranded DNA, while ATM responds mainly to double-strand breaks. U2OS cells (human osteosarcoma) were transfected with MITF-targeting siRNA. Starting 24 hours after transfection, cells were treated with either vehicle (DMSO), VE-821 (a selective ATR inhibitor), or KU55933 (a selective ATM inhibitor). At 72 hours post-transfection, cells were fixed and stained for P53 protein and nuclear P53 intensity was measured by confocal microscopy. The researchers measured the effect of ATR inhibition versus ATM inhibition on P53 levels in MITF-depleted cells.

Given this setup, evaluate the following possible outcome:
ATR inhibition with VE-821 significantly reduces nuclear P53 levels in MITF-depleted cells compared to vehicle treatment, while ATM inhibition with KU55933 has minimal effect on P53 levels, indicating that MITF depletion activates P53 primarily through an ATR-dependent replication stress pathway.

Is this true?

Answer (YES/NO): YES